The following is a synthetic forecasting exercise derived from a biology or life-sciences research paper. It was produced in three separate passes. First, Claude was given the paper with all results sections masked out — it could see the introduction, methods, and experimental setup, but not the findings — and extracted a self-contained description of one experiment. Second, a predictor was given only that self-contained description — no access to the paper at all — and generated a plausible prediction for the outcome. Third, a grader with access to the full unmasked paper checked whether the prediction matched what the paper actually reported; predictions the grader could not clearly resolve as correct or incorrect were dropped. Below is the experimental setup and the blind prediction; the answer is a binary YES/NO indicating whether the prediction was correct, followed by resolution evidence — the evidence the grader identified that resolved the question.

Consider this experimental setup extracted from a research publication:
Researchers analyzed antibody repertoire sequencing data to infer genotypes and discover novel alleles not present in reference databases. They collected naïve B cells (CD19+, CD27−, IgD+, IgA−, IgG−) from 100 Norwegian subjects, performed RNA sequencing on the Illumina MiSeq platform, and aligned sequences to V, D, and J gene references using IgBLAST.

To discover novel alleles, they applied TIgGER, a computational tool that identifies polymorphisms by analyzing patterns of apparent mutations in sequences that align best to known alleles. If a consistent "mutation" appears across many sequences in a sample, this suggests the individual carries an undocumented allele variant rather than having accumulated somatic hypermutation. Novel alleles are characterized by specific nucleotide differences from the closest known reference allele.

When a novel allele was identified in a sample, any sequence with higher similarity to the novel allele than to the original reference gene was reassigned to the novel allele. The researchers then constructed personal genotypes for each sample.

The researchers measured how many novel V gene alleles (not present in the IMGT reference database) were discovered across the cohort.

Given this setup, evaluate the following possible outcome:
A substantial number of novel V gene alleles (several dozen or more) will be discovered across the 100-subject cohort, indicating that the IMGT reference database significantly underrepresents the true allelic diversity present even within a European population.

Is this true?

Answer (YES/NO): NO